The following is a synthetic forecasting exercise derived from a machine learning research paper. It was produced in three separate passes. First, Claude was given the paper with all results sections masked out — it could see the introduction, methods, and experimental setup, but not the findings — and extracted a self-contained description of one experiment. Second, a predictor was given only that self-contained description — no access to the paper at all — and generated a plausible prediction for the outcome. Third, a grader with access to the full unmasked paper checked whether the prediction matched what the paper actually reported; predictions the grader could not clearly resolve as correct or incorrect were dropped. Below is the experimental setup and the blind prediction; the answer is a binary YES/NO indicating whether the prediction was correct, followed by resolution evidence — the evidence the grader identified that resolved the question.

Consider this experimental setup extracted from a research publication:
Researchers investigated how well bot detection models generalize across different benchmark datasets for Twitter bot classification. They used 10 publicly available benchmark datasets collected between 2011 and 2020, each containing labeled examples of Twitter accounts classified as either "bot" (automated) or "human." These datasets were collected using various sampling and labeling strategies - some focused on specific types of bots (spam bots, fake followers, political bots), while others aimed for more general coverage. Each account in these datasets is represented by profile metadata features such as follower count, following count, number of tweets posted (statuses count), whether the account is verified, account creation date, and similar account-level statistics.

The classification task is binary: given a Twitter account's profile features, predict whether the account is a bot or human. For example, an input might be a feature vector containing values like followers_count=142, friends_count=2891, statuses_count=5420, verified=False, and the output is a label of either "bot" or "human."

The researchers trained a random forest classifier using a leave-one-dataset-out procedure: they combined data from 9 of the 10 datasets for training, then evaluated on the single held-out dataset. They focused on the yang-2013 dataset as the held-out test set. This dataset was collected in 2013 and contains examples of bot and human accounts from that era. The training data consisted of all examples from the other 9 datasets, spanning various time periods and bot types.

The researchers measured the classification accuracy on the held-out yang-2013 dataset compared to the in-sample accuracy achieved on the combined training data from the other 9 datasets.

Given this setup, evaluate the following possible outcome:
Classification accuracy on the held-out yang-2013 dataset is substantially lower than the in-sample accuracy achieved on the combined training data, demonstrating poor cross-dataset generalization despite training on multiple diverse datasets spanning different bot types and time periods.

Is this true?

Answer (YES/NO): YES